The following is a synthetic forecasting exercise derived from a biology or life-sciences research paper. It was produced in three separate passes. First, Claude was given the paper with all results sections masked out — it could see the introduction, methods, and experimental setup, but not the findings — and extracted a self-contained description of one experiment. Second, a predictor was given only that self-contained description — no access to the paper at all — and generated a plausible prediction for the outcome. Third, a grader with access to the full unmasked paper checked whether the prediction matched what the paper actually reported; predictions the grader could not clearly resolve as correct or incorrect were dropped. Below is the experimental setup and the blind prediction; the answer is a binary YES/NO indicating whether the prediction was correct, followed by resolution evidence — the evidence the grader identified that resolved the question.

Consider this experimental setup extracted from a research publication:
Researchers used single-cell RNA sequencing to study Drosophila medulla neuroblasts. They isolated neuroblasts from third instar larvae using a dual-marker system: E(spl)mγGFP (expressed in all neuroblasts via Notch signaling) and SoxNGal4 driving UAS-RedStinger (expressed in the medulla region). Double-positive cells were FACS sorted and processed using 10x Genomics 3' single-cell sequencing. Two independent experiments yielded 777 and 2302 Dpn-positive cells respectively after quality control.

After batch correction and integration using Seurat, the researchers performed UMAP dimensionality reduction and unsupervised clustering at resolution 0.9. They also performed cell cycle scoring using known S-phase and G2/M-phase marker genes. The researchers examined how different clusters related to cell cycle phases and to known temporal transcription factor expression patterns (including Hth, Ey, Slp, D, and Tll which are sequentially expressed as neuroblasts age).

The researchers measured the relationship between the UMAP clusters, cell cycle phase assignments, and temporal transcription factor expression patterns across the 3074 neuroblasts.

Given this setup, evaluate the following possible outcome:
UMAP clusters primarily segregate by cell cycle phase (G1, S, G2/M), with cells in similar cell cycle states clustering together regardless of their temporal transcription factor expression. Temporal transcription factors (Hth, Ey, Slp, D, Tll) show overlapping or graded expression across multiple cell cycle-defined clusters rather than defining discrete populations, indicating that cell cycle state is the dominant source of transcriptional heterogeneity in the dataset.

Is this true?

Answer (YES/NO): NO